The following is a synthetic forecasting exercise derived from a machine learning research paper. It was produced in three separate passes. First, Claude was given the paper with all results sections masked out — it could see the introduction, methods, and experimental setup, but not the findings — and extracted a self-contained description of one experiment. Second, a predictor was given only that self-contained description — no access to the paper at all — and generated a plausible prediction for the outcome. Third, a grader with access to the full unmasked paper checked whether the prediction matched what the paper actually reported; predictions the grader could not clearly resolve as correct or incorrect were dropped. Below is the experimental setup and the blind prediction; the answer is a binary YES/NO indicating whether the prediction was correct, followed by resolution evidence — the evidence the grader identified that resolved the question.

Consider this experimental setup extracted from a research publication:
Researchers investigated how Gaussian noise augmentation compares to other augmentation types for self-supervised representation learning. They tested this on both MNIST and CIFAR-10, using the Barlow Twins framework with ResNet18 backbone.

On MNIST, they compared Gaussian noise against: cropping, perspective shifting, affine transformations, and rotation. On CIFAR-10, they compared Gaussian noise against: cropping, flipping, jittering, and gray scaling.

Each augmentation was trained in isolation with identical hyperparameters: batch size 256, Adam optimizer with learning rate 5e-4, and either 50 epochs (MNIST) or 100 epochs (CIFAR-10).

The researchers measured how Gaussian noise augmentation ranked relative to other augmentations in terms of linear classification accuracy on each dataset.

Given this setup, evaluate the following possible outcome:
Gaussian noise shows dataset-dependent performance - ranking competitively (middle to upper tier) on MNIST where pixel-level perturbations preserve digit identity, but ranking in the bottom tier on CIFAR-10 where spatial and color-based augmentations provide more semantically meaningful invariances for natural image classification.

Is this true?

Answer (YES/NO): NO